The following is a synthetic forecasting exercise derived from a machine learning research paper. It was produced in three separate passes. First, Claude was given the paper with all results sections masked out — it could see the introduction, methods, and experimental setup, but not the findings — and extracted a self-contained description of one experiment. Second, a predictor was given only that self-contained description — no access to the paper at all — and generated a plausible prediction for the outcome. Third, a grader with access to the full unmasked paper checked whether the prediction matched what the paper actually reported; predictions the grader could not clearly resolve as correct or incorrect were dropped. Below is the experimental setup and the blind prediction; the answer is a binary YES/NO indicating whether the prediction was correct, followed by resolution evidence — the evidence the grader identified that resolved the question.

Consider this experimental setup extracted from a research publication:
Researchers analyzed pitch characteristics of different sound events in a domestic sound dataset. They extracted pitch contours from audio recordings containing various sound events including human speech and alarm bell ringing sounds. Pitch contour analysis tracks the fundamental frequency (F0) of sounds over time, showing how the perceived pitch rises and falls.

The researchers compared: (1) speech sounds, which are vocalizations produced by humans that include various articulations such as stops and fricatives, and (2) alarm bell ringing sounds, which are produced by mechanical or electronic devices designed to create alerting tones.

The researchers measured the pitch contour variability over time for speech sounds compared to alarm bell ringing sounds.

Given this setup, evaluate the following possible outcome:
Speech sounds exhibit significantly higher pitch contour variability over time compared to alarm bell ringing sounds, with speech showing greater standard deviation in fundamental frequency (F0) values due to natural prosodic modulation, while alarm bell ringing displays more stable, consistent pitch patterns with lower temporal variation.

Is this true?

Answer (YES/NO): YES